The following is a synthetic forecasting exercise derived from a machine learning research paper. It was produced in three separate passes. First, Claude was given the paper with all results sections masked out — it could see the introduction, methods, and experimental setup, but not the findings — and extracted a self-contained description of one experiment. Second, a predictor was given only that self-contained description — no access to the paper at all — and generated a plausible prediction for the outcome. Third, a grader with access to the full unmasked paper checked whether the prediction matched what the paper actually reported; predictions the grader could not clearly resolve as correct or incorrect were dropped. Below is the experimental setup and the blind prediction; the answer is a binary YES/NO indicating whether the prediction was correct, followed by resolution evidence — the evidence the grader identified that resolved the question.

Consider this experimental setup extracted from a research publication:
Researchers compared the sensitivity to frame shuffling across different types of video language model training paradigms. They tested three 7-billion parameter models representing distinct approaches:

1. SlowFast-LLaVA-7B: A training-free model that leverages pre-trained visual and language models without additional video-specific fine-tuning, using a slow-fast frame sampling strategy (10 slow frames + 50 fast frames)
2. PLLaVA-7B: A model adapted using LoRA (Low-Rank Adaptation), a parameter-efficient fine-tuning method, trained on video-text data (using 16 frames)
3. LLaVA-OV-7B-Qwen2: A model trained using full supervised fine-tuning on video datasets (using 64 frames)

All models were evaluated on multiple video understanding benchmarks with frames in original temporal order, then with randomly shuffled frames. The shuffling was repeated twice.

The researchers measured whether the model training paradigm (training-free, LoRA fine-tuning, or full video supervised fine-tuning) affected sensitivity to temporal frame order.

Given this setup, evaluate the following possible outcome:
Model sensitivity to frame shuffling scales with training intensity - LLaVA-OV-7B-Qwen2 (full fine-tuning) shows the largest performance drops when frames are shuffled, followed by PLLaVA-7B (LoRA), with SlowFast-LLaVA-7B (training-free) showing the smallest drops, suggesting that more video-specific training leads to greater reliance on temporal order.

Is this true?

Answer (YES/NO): NO